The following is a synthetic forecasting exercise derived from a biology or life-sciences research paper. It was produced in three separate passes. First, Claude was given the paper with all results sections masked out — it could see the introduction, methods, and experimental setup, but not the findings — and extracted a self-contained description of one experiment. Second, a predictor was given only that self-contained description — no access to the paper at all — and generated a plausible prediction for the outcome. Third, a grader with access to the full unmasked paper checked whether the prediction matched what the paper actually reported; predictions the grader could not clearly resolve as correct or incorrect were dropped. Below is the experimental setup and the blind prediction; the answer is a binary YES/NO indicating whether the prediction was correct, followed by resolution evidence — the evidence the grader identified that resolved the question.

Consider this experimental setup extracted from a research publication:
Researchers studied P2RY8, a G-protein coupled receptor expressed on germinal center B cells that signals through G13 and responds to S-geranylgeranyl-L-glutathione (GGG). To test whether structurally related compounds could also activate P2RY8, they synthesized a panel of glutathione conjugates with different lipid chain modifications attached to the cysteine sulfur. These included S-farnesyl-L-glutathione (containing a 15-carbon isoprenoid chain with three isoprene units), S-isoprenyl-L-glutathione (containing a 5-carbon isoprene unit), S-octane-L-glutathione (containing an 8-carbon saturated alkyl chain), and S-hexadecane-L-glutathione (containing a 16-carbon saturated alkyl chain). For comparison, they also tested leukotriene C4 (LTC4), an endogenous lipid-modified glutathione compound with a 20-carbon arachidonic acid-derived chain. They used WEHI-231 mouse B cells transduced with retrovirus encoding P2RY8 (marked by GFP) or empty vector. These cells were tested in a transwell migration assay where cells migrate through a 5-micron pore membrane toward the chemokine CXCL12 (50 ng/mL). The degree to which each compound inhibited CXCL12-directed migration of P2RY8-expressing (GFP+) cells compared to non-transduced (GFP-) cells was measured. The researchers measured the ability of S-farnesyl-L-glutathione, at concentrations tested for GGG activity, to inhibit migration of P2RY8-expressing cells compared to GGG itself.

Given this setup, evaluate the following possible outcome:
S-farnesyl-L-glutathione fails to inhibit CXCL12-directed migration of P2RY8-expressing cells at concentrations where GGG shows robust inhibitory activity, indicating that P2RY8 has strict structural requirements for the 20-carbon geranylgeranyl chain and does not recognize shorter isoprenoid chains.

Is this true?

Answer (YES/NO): NO